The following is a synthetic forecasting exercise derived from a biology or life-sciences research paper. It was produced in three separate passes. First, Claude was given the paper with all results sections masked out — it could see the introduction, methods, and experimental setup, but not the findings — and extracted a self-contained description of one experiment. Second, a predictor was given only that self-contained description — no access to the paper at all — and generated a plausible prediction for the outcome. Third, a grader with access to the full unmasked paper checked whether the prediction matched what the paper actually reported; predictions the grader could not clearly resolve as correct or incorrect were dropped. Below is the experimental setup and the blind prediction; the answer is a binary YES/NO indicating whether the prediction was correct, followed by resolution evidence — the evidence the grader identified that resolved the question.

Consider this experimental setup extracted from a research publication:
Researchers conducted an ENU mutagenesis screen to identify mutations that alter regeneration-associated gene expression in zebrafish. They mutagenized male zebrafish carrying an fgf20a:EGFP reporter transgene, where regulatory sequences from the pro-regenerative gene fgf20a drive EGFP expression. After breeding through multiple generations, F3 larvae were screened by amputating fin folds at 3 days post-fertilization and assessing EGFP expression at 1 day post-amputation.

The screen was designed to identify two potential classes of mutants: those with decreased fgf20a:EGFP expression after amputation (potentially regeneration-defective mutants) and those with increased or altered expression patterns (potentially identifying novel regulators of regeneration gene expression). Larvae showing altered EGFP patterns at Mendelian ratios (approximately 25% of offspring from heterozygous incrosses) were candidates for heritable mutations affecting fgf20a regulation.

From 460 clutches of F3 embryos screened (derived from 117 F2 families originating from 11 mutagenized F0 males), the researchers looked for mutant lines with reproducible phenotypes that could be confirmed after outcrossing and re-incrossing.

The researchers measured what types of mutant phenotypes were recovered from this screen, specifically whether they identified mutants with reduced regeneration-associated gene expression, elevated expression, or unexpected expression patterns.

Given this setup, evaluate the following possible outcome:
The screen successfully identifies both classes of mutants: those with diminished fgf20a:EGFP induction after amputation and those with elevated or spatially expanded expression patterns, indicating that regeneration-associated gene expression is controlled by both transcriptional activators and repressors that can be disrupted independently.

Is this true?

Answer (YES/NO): NO